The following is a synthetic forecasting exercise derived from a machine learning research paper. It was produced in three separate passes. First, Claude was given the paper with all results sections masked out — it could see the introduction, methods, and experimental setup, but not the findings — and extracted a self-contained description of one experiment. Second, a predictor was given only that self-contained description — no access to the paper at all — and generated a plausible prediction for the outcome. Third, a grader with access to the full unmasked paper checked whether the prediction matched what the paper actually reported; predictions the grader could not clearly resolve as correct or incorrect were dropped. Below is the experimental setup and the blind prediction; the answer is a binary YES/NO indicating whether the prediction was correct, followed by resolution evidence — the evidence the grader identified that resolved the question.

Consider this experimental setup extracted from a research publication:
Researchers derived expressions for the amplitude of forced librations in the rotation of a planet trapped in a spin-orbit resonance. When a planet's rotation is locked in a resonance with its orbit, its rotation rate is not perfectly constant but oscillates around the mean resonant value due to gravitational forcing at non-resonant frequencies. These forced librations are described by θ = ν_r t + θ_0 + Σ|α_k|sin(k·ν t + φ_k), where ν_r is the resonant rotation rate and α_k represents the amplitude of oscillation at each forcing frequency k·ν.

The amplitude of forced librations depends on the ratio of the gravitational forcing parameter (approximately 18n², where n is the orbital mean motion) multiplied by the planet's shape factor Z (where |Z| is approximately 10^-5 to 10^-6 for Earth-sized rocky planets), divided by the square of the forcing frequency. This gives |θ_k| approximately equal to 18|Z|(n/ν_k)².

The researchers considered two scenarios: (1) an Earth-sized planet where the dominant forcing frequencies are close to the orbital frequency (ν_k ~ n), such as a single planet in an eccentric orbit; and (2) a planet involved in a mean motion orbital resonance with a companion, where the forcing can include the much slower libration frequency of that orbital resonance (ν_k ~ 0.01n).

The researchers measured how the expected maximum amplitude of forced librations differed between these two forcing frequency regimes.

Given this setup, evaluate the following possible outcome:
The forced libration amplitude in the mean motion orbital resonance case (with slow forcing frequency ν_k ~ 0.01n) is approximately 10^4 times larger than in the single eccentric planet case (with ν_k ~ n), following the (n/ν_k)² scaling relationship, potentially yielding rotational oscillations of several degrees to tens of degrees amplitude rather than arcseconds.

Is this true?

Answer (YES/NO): YES